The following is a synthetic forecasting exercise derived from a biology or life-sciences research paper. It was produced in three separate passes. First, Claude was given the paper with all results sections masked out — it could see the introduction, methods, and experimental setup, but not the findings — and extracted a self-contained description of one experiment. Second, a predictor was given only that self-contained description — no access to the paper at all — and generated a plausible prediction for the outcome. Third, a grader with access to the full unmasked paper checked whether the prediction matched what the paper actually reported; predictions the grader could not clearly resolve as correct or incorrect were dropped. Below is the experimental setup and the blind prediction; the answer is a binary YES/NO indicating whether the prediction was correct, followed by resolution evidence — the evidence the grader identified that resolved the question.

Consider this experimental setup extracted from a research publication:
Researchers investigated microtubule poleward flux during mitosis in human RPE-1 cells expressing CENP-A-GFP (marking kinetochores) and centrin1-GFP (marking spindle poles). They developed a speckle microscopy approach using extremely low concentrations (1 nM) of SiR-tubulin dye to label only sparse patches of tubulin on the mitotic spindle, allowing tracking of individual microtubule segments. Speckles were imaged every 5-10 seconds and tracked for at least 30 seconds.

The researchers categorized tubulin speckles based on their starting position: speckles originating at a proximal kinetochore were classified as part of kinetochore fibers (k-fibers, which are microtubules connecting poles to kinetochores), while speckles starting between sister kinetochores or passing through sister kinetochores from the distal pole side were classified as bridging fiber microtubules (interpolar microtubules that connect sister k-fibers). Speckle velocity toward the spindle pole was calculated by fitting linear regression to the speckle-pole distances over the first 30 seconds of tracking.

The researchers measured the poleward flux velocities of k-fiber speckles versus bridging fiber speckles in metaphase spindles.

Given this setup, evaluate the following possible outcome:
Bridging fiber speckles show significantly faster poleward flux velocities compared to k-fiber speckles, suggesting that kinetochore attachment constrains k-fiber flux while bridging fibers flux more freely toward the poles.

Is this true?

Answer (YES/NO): YES